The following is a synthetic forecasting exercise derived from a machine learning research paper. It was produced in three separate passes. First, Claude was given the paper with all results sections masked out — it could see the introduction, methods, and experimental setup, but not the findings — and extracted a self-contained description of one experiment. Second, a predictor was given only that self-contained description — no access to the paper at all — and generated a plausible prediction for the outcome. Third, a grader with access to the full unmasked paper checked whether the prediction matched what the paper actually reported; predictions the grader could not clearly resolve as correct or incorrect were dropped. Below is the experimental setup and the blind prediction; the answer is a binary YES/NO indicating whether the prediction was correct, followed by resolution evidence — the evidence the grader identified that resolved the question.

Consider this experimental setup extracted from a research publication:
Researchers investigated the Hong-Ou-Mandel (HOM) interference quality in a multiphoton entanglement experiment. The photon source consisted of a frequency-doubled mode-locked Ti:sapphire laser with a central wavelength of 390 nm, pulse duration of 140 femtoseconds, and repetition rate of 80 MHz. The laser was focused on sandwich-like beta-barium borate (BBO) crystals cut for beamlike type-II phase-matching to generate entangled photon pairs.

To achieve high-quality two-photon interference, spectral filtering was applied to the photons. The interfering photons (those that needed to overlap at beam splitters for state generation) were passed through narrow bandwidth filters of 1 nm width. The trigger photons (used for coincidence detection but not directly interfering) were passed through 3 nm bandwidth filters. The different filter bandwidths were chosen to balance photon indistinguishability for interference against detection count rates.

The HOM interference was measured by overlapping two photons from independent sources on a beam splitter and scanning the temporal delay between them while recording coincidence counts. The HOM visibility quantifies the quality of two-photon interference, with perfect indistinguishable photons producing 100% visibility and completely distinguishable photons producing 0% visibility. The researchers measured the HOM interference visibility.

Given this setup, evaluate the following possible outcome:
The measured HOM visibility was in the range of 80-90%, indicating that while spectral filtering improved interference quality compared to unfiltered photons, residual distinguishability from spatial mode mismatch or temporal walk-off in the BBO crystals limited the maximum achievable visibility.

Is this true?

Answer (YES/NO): NO